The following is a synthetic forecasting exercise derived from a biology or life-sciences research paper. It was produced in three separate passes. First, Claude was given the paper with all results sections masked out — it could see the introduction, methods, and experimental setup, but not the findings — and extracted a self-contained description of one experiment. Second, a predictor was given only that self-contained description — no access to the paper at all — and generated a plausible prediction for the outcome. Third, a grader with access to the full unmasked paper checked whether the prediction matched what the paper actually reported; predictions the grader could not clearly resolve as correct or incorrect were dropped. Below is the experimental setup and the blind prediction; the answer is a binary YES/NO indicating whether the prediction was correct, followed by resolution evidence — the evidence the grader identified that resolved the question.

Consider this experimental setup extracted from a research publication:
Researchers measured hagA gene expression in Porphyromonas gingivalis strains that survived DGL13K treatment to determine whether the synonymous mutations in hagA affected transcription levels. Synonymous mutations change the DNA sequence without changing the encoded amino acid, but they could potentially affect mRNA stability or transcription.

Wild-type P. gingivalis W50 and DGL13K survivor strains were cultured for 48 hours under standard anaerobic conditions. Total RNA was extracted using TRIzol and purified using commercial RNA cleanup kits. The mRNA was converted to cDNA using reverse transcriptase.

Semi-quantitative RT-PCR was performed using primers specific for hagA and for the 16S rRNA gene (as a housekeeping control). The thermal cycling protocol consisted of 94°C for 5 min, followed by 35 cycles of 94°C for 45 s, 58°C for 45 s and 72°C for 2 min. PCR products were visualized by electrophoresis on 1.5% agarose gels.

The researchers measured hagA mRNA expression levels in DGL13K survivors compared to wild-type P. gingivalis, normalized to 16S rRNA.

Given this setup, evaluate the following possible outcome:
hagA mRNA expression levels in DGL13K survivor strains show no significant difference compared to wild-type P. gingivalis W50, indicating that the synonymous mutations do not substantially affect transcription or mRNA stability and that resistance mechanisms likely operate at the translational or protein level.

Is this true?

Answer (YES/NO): YES